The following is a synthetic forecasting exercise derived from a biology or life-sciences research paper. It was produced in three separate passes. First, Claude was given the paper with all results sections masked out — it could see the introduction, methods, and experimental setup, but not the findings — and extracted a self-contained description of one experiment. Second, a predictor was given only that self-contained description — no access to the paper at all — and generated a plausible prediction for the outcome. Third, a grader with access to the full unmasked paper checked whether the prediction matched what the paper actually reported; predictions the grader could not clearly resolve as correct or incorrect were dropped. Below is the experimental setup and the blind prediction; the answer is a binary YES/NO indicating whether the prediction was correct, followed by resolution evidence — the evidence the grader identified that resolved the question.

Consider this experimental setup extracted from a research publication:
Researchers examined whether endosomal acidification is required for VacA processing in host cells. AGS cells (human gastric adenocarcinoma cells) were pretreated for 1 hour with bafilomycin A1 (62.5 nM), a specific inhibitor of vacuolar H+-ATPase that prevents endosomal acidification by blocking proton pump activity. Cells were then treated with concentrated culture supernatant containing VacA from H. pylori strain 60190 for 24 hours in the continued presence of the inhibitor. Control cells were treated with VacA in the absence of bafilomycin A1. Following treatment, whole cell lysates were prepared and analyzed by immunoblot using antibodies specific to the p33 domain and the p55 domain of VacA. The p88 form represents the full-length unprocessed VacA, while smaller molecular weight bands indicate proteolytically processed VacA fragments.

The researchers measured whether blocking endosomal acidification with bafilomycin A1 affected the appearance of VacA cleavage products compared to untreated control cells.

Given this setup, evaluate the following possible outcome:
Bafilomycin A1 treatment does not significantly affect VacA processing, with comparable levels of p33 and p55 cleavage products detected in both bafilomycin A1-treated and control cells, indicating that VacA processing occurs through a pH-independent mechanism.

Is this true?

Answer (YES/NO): NO